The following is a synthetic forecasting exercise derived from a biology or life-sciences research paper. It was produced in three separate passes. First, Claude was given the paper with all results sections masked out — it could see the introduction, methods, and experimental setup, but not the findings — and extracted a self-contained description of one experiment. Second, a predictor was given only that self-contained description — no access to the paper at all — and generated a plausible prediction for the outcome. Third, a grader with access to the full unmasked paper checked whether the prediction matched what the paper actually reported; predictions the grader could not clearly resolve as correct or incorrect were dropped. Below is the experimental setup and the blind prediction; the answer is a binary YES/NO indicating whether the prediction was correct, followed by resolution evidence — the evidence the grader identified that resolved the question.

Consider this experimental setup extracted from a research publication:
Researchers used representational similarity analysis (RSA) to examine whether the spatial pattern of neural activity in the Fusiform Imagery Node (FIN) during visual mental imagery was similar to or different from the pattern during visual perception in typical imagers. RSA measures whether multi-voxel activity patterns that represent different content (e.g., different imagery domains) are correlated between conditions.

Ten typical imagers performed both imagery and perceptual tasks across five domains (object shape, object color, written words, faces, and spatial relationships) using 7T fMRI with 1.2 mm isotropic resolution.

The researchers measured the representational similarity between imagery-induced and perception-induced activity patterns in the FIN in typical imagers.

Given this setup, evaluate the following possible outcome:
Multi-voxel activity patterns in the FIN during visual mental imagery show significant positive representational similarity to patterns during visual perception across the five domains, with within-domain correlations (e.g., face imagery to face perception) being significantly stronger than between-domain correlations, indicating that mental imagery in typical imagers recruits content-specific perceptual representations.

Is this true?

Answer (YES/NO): NO